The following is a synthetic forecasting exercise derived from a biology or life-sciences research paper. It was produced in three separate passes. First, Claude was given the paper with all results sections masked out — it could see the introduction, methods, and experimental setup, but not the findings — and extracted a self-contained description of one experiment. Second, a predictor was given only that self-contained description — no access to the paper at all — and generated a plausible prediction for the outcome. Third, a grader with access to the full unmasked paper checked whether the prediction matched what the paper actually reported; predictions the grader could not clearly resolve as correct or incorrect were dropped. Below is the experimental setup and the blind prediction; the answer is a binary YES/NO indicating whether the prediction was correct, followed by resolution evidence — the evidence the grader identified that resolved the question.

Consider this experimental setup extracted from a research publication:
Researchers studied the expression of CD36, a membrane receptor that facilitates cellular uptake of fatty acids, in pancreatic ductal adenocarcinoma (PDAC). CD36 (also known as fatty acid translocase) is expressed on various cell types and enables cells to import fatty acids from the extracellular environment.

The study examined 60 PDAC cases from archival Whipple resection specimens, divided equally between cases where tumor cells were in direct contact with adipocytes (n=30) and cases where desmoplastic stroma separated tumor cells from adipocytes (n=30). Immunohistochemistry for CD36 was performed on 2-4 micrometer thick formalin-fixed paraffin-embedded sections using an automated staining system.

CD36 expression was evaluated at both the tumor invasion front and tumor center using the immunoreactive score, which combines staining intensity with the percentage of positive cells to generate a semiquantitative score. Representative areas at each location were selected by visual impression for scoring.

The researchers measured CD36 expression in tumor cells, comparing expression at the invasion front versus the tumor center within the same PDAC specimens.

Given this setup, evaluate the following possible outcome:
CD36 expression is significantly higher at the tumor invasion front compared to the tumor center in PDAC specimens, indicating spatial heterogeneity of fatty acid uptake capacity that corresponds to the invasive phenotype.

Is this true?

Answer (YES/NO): NO